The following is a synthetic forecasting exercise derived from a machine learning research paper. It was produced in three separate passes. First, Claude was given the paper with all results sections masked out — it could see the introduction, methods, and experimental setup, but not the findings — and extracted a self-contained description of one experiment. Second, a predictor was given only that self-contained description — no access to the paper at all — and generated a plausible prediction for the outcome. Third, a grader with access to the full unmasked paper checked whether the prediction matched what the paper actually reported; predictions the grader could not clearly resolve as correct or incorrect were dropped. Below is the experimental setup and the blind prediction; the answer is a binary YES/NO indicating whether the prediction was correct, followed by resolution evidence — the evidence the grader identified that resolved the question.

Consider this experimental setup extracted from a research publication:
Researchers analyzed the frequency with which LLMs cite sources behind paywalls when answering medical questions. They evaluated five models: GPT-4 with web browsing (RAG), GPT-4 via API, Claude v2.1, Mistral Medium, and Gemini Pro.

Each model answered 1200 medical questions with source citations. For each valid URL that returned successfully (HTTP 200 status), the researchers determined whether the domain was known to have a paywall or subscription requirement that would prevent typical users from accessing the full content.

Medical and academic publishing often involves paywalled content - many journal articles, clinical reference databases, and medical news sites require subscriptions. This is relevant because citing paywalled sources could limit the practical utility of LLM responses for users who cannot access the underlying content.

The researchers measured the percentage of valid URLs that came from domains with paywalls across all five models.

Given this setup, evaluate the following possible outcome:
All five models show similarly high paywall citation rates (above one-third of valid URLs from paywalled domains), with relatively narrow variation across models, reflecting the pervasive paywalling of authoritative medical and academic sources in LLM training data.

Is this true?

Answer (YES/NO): NO